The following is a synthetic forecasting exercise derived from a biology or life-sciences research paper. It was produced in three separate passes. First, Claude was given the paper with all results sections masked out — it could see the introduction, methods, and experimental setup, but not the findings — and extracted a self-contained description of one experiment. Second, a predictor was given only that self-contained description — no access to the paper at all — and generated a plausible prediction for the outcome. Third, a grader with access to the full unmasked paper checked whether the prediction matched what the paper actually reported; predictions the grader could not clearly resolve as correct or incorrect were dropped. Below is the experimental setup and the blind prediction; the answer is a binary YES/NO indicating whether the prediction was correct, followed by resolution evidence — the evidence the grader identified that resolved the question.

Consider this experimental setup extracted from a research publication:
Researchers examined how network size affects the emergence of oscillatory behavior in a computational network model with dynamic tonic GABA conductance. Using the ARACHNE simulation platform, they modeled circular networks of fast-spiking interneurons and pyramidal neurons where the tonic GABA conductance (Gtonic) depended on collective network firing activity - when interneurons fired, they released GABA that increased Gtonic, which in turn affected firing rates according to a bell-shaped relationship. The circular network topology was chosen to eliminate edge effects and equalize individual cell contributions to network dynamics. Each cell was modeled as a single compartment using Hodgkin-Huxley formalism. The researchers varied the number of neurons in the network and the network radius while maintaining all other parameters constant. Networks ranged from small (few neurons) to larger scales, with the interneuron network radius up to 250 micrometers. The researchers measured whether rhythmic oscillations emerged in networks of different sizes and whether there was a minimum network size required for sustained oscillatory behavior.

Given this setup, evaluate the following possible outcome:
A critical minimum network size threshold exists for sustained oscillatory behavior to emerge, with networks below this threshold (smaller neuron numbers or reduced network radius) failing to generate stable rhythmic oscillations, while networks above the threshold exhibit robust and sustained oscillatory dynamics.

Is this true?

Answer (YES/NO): NO